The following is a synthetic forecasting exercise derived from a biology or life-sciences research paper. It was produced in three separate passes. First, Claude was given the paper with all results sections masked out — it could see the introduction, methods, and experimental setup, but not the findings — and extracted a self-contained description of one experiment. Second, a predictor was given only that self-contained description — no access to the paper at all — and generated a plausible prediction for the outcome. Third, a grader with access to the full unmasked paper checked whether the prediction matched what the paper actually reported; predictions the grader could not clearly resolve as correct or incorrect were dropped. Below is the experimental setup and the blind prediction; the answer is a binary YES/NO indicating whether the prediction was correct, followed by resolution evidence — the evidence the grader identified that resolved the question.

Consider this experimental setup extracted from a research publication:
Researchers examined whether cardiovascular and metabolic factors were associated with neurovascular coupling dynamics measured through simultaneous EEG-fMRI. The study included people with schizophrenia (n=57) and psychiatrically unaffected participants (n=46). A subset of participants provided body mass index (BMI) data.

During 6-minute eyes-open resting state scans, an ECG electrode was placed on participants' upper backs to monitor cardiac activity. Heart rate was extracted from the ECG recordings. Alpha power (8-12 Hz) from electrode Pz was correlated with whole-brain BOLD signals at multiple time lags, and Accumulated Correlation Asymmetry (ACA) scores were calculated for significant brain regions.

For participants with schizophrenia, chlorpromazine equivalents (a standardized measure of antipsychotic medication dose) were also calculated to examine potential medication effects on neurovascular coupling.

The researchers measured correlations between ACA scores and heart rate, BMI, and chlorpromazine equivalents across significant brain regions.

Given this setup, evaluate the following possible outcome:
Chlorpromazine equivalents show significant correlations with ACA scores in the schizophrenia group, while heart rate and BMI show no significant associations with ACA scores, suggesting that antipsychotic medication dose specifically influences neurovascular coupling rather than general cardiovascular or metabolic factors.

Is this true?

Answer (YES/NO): NO